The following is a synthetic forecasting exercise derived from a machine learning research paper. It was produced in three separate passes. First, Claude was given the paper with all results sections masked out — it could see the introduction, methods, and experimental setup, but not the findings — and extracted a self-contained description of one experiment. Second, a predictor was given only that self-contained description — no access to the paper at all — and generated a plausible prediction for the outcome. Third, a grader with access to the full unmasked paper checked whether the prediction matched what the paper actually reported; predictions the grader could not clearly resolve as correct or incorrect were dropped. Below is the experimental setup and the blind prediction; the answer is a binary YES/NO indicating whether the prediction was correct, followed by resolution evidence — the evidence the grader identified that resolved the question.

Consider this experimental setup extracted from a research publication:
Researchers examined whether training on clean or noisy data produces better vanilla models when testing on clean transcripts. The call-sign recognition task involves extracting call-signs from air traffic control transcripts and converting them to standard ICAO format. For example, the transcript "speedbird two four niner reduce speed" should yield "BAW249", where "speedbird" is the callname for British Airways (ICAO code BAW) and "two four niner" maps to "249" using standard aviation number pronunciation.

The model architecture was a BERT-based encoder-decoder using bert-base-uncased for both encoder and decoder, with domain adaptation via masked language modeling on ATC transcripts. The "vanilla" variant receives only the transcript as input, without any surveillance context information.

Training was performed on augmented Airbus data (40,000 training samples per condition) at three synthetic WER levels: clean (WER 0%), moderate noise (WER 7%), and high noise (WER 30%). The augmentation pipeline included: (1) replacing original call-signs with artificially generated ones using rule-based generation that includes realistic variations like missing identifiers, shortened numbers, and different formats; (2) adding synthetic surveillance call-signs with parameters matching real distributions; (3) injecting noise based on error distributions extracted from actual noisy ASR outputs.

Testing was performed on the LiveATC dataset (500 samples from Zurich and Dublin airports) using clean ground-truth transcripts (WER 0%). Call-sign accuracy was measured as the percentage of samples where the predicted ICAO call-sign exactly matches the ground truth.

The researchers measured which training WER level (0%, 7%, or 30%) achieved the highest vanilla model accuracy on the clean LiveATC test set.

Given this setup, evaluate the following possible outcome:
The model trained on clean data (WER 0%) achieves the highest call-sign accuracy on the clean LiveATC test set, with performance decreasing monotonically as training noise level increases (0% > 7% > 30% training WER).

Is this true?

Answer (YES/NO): NO